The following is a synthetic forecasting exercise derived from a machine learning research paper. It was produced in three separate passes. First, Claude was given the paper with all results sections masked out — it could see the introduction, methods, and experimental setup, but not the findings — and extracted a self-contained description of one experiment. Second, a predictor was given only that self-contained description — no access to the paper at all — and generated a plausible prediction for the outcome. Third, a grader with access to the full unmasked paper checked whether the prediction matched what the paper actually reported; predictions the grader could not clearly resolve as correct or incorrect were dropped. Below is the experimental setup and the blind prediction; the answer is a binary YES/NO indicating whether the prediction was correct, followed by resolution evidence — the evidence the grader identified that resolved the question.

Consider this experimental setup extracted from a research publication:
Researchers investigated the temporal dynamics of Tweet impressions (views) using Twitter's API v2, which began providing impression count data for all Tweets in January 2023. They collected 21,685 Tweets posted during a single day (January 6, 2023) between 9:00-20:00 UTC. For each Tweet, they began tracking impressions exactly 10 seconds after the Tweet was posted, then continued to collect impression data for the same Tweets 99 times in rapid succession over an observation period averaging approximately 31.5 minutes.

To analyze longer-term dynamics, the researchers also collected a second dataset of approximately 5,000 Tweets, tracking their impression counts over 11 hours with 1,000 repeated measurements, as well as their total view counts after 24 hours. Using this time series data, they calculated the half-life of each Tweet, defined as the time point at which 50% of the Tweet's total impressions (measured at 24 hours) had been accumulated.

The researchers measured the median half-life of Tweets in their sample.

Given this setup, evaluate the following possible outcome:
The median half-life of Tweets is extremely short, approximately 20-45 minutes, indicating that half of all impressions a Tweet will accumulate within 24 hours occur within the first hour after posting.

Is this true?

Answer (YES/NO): NO